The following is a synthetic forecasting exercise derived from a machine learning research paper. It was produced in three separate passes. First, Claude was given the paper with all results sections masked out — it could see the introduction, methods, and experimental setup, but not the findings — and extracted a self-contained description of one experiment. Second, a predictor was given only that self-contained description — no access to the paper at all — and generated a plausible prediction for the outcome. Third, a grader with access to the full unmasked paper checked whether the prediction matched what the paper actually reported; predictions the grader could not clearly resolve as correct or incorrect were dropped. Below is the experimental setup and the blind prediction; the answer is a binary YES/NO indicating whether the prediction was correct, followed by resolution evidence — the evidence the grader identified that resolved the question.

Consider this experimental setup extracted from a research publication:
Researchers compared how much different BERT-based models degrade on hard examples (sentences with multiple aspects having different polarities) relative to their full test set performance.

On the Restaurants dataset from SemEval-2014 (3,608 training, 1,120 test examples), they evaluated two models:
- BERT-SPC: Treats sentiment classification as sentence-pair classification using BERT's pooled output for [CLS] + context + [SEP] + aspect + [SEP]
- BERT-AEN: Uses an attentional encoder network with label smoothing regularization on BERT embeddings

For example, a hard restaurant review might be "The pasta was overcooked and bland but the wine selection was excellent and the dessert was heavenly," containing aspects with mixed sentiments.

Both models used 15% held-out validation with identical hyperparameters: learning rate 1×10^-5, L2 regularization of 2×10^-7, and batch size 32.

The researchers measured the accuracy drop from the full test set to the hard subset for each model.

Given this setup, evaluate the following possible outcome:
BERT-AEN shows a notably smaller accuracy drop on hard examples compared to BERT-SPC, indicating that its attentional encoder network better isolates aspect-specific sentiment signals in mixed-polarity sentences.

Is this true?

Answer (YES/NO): NO